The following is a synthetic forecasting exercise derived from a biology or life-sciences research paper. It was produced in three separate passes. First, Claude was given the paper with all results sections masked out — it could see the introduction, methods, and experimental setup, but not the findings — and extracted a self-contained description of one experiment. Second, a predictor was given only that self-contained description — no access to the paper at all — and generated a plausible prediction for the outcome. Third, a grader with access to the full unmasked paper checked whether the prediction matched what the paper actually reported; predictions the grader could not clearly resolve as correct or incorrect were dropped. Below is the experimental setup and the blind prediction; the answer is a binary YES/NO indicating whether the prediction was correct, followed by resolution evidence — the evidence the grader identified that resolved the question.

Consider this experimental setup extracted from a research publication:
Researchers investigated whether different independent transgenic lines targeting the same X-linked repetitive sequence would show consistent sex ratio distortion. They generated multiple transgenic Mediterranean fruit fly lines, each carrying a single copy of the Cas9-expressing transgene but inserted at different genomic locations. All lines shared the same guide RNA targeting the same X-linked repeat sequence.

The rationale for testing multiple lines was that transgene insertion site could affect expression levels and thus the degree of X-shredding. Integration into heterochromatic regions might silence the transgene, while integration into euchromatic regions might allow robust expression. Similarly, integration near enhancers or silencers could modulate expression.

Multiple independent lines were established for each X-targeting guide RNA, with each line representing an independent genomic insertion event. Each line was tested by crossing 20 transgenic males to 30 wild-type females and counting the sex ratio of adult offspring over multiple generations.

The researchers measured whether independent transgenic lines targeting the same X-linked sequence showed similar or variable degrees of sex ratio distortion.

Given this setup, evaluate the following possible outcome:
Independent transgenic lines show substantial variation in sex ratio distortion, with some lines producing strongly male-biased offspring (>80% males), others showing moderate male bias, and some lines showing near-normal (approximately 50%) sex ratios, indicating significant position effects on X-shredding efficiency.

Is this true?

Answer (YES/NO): NO